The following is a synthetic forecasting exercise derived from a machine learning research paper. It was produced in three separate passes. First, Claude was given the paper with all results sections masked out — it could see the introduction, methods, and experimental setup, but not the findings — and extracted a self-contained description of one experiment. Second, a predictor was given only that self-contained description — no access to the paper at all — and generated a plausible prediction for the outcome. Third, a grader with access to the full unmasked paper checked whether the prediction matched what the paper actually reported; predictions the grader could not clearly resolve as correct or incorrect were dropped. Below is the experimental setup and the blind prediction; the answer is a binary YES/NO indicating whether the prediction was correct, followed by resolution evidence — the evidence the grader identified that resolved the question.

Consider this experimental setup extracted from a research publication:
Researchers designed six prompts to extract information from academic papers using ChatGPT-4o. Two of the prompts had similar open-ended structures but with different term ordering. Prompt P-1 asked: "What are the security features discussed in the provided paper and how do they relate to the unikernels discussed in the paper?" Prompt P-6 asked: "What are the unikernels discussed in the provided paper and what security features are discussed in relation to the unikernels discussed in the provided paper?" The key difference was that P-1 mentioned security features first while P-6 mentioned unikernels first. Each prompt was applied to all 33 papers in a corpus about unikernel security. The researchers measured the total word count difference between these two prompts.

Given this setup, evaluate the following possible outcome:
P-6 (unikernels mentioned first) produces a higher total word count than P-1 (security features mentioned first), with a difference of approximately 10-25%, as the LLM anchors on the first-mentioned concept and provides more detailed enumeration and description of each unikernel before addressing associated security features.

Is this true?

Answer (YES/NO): NO